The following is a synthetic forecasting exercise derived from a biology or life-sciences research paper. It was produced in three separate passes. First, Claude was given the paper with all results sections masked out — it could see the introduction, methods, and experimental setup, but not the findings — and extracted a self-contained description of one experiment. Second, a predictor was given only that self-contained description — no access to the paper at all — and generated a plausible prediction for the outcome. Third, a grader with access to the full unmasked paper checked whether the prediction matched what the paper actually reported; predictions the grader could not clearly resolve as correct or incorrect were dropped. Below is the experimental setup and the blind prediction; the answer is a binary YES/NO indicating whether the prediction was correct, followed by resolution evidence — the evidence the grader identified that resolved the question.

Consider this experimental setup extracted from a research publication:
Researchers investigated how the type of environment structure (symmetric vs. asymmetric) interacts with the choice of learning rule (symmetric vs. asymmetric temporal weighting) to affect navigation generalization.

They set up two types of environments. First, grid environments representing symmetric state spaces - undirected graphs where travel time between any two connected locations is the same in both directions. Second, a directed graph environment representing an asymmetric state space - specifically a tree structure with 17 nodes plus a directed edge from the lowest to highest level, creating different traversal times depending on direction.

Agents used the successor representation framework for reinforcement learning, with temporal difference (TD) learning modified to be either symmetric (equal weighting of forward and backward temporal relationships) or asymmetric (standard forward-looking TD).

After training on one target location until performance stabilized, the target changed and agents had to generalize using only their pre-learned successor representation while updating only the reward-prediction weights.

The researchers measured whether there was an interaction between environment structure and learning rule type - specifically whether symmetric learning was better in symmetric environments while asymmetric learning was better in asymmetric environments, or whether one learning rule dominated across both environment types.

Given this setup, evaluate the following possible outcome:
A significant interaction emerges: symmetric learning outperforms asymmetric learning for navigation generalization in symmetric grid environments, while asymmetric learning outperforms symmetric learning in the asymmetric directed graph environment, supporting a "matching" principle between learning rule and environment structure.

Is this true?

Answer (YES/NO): YES